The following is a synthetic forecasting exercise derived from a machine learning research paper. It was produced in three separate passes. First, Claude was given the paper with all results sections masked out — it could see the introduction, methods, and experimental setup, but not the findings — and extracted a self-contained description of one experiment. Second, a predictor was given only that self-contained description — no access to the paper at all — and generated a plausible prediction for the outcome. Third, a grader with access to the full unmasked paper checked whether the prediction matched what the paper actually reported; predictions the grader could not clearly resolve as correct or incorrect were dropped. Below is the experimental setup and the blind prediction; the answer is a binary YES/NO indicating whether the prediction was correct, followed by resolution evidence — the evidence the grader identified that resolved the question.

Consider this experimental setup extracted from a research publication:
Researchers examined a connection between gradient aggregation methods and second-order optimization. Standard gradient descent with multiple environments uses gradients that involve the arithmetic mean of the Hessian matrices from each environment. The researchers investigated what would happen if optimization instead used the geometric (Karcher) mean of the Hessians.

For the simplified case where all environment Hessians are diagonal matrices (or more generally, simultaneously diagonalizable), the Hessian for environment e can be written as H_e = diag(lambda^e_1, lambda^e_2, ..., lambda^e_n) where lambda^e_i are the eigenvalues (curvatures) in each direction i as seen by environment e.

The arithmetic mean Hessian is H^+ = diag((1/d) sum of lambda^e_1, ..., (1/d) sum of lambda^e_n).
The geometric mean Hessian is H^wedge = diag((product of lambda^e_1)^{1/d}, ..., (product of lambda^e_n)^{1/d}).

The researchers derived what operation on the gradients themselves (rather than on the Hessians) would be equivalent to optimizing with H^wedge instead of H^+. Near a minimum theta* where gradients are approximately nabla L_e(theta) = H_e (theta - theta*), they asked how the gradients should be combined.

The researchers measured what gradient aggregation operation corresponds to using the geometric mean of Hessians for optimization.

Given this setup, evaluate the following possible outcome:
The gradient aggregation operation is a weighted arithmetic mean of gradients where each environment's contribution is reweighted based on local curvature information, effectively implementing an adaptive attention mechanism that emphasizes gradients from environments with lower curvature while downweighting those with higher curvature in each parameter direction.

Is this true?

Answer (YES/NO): NO